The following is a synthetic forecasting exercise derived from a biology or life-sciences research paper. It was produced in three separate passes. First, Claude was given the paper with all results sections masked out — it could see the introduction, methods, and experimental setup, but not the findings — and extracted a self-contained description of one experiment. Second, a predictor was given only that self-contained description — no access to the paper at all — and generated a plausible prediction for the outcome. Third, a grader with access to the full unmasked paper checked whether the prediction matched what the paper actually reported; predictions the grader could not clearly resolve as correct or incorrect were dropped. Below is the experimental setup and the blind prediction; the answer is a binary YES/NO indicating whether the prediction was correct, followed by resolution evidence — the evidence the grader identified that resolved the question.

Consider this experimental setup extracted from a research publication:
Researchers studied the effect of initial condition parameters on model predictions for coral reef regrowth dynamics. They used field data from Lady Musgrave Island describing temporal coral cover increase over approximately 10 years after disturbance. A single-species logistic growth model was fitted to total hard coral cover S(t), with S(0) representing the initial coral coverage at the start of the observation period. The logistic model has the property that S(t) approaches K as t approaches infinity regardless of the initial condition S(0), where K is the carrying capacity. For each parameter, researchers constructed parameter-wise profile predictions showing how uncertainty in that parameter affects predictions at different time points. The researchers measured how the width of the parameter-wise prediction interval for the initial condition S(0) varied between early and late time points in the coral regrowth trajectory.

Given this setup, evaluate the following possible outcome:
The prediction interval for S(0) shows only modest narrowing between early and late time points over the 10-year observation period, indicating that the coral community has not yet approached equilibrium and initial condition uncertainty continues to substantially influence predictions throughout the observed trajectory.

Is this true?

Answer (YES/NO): NO